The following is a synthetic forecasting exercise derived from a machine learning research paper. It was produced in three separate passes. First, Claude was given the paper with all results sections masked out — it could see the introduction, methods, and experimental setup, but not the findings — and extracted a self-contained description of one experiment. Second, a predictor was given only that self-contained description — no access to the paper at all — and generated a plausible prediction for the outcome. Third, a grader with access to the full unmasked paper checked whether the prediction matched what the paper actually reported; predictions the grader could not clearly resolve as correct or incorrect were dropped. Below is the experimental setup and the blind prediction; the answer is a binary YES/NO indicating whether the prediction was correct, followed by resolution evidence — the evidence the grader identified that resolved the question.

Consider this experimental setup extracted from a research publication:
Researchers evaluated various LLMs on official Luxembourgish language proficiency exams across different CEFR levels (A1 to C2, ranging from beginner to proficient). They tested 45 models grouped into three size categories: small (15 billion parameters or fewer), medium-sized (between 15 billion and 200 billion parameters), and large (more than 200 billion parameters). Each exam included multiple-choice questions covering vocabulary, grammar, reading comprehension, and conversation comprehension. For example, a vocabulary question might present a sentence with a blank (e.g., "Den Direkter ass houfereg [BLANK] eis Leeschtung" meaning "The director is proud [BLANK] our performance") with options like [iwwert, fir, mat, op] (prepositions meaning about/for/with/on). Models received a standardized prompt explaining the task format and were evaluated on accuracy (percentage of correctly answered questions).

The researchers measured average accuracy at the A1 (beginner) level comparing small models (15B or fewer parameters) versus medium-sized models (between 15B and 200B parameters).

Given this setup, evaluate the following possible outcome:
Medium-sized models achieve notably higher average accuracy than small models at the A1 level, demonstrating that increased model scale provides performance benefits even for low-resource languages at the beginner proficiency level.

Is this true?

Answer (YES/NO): NO